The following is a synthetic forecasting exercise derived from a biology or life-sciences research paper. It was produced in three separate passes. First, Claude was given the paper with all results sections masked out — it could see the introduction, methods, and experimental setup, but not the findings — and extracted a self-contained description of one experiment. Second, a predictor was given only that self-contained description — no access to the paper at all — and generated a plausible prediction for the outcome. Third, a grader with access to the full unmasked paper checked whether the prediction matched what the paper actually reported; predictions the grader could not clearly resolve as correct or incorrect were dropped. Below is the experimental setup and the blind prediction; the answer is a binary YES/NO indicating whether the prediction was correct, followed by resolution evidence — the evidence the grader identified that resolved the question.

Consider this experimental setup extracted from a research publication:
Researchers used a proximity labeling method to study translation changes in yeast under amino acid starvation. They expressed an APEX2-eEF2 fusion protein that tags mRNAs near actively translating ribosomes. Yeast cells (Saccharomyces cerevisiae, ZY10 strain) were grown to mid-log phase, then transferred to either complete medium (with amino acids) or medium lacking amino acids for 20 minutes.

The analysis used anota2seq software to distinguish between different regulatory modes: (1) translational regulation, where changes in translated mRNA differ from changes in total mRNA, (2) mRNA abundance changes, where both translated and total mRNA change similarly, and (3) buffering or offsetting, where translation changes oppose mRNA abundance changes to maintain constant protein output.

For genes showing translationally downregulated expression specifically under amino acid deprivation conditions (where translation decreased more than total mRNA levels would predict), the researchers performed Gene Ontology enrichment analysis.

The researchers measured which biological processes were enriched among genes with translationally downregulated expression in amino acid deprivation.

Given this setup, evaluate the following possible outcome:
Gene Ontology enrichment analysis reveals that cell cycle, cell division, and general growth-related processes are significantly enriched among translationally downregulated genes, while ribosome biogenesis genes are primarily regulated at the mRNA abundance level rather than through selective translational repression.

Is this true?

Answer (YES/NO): NO